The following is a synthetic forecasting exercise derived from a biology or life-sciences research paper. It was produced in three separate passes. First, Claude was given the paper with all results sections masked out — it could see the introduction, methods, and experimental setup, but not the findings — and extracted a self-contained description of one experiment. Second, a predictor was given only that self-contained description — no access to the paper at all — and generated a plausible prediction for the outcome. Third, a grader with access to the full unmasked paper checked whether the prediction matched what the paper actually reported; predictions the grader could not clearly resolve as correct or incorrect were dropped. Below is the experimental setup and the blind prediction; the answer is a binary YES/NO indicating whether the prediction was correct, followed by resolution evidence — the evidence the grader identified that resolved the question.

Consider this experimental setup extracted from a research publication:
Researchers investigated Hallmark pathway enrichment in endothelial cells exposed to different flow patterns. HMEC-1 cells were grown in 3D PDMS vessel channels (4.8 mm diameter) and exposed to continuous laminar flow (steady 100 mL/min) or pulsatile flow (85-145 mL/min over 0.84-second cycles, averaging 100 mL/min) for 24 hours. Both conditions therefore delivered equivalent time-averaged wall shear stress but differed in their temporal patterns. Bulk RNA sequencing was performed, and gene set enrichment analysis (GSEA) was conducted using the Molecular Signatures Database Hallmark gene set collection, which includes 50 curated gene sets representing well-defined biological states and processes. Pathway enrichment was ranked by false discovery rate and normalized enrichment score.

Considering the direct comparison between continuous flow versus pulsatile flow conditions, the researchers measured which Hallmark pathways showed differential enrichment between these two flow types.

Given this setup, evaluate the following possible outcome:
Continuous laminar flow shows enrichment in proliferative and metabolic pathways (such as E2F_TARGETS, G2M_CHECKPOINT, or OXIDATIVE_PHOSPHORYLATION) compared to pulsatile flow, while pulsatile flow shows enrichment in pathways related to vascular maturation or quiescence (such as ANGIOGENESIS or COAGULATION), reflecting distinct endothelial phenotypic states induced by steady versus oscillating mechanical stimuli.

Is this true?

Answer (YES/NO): NO